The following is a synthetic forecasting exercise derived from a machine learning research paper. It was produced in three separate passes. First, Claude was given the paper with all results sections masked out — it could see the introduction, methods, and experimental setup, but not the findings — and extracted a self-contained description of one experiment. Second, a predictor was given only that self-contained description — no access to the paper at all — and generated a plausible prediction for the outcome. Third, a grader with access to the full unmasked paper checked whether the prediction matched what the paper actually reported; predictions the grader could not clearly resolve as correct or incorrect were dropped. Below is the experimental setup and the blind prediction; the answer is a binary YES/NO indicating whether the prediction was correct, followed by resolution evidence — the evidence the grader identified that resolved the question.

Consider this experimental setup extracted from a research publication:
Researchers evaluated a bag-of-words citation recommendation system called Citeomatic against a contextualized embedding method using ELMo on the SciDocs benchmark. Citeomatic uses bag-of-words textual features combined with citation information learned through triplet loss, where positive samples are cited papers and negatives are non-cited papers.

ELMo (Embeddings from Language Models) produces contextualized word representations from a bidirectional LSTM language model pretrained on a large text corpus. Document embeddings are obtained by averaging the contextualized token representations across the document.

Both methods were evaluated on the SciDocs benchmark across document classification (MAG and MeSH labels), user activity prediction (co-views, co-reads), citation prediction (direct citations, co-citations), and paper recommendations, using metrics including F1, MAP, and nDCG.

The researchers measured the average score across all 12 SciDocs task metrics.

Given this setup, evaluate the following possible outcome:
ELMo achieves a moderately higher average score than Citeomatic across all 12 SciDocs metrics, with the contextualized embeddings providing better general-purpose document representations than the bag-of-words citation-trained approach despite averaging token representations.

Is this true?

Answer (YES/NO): NO